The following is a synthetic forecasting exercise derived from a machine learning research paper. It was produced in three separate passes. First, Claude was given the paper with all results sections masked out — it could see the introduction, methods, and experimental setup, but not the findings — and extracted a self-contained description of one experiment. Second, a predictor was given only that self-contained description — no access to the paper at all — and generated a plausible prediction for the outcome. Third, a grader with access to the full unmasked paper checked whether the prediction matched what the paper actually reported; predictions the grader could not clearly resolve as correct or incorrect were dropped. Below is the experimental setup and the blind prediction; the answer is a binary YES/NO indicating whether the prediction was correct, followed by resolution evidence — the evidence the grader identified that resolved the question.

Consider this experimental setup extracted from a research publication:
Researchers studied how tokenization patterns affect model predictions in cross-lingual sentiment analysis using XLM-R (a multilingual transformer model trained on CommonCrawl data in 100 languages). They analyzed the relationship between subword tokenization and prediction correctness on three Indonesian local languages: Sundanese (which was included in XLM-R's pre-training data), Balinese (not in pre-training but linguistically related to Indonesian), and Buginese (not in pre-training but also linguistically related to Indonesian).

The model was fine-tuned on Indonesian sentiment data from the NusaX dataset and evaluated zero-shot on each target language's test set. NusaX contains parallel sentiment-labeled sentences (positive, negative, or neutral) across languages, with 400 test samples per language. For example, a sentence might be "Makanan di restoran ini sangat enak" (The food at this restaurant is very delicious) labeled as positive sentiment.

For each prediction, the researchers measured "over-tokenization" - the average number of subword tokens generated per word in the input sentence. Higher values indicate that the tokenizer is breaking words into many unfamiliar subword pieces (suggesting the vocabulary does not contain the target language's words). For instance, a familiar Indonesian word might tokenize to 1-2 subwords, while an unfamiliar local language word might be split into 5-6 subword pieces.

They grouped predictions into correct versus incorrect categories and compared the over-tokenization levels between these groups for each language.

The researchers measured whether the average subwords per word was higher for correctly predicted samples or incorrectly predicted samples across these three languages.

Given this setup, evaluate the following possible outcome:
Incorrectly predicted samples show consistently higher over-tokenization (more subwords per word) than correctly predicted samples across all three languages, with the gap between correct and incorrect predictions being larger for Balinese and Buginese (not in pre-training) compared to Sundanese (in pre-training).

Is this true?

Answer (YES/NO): NO